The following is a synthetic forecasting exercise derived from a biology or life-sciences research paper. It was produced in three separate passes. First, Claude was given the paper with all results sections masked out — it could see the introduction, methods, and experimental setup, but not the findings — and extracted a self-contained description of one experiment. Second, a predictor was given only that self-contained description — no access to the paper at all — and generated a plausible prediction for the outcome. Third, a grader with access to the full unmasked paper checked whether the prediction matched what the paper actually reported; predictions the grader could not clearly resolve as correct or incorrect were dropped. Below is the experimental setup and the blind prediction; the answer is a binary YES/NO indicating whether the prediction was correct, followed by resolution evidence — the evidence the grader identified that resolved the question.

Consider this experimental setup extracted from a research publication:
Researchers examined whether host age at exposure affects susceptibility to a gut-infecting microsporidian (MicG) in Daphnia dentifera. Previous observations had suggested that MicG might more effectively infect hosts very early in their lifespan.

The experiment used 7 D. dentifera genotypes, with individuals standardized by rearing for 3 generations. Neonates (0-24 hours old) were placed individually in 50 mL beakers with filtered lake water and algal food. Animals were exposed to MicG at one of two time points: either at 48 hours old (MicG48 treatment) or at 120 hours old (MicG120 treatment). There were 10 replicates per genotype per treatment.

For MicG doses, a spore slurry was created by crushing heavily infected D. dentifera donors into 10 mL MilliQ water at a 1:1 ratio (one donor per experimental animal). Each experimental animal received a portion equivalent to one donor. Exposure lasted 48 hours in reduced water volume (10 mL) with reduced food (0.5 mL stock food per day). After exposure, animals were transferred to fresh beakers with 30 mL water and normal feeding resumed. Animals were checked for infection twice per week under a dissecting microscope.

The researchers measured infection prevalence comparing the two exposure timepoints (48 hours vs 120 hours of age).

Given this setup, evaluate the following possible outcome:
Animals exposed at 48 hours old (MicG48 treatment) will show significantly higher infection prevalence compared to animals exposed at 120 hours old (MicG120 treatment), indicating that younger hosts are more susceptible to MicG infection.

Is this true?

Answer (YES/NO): NO